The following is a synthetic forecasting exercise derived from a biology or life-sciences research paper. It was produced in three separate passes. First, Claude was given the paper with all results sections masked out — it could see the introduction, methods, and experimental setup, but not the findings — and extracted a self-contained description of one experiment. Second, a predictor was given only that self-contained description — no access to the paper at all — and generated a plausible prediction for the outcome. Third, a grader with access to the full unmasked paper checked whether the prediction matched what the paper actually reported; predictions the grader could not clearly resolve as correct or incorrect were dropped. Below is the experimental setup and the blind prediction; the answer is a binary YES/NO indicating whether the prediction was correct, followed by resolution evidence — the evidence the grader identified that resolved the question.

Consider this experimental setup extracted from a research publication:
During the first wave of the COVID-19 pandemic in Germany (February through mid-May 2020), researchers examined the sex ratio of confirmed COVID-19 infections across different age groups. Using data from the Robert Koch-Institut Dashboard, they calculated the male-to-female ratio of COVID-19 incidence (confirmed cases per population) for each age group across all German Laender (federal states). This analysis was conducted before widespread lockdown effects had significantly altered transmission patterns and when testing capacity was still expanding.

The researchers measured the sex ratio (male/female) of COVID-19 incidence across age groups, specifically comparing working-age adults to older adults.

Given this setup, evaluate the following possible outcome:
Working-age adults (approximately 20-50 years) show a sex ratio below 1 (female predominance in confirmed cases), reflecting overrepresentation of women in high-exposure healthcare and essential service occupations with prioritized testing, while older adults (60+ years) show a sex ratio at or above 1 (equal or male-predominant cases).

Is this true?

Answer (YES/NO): YES